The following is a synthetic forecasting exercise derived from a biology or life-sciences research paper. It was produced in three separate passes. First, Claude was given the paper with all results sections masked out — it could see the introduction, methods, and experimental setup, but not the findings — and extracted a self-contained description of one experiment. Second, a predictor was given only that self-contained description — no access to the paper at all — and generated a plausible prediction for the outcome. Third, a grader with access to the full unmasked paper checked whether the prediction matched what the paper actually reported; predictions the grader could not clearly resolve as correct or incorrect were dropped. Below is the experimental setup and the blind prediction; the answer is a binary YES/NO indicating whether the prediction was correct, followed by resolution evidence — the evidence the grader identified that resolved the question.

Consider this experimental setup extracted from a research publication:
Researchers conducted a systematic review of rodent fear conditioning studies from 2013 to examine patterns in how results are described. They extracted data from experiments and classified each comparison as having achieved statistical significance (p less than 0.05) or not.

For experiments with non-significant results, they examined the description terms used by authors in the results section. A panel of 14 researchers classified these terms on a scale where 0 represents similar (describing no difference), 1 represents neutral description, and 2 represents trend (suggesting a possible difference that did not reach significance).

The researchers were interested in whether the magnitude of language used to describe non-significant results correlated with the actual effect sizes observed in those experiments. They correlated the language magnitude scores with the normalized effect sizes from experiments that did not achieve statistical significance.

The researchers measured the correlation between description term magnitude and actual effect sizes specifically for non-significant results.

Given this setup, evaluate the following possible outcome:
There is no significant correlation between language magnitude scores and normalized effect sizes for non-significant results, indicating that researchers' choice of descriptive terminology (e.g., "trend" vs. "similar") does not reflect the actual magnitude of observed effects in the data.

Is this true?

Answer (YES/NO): NO